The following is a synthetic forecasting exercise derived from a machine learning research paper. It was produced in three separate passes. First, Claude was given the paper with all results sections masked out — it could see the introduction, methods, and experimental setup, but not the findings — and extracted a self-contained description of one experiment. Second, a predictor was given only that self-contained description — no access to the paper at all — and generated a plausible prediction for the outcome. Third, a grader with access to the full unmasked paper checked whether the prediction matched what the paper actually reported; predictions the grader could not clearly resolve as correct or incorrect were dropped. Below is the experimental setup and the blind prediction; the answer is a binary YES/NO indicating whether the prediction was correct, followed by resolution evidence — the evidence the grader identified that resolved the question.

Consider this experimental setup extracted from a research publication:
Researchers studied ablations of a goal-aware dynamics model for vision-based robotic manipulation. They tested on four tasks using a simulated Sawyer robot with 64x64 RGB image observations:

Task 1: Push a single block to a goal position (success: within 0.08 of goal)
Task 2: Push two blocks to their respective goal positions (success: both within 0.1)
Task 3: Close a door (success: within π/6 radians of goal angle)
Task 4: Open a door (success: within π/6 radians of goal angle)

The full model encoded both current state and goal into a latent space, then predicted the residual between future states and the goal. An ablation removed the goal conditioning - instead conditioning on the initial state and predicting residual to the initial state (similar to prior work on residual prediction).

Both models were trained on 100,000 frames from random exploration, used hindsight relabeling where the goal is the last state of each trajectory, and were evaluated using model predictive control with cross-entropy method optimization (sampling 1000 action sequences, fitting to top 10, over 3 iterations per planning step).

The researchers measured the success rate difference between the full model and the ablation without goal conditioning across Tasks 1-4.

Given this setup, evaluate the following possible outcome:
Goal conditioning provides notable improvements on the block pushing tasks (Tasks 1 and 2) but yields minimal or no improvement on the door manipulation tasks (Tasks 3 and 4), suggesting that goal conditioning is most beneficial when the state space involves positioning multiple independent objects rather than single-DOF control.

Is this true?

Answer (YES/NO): NO